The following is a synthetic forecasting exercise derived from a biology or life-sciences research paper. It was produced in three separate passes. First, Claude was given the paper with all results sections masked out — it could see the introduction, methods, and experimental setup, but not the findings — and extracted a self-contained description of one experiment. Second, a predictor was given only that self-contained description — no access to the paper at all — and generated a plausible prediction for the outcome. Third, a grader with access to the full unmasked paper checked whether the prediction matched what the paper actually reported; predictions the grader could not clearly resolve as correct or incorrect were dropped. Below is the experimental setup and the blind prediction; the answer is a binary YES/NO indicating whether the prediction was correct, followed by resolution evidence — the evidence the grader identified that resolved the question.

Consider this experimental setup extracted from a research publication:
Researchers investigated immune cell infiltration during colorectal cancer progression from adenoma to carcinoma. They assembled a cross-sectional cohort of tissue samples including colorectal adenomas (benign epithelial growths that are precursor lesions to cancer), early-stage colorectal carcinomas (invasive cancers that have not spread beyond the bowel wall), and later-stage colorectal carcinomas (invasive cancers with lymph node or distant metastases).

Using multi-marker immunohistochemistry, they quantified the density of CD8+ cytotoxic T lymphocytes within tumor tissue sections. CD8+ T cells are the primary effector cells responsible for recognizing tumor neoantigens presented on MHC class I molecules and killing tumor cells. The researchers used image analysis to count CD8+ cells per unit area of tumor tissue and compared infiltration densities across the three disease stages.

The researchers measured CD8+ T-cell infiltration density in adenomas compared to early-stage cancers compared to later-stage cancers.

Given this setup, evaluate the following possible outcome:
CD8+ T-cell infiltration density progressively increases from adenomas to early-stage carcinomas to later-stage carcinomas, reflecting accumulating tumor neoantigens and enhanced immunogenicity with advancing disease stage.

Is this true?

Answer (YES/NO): NO